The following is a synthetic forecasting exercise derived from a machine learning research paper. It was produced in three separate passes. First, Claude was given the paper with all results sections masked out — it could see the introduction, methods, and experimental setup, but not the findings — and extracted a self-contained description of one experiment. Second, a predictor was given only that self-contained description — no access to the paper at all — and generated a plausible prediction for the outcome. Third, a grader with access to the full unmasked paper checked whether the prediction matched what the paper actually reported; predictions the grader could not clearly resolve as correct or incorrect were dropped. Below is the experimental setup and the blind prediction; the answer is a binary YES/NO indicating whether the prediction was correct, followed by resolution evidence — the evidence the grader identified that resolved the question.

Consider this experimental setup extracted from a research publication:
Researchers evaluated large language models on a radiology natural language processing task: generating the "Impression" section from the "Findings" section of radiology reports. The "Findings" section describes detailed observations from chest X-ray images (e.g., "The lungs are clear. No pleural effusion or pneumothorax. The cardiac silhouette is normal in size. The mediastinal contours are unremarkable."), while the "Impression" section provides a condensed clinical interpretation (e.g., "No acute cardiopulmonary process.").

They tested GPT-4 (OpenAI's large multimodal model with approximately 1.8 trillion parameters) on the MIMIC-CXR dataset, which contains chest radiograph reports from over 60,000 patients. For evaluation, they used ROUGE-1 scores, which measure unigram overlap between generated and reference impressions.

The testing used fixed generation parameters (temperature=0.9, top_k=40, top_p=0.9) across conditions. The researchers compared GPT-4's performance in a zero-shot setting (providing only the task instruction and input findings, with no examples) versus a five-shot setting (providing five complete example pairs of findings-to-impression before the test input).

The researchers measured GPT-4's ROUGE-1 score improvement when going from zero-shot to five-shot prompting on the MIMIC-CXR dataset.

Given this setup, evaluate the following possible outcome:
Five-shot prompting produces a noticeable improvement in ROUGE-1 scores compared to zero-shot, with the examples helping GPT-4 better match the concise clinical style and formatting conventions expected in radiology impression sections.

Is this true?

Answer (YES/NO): NO